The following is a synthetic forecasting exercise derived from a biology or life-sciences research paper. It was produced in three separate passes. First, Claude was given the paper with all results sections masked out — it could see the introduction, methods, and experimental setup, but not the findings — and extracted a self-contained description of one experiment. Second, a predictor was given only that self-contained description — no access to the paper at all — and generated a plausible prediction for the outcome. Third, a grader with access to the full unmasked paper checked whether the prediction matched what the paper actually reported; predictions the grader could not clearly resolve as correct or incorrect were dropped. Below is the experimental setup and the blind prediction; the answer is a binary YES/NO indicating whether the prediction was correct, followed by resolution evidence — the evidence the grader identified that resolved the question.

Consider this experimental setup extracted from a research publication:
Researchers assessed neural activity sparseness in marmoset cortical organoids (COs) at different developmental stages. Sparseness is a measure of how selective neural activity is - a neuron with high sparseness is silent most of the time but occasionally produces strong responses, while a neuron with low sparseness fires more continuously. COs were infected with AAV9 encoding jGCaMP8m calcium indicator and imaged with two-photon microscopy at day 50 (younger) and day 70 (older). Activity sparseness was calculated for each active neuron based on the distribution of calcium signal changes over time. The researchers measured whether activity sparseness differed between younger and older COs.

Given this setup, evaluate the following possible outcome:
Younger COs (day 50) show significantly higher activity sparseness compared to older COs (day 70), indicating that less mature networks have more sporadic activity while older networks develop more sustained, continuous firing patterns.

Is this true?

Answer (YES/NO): YES